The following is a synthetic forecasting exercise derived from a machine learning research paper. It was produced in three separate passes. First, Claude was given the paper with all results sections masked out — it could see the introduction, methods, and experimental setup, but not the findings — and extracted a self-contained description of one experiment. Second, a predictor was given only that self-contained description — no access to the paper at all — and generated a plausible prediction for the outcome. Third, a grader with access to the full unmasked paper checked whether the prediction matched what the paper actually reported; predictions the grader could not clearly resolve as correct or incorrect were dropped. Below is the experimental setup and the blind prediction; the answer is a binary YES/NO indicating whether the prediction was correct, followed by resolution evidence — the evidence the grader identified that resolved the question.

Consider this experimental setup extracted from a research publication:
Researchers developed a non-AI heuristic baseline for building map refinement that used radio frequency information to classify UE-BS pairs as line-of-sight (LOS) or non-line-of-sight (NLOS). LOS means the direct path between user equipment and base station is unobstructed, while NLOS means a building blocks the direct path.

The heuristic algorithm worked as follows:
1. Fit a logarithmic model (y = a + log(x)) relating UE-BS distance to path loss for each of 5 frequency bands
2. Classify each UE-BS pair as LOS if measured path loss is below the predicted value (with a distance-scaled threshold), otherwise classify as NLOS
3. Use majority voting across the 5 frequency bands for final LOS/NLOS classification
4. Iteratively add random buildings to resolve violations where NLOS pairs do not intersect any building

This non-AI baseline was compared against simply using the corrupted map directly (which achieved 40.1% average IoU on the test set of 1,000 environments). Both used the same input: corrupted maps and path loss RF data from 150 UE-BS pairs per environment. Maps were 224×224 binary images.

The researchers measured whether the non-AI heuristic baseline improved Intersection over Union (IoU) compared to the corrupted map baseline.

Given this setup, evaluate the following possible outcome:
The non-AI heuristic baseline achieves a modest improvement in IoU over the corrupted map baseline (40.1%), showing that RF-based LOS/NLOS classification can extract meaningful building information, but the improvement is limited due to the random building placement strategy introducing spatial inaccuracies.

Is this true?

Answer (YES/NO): YES